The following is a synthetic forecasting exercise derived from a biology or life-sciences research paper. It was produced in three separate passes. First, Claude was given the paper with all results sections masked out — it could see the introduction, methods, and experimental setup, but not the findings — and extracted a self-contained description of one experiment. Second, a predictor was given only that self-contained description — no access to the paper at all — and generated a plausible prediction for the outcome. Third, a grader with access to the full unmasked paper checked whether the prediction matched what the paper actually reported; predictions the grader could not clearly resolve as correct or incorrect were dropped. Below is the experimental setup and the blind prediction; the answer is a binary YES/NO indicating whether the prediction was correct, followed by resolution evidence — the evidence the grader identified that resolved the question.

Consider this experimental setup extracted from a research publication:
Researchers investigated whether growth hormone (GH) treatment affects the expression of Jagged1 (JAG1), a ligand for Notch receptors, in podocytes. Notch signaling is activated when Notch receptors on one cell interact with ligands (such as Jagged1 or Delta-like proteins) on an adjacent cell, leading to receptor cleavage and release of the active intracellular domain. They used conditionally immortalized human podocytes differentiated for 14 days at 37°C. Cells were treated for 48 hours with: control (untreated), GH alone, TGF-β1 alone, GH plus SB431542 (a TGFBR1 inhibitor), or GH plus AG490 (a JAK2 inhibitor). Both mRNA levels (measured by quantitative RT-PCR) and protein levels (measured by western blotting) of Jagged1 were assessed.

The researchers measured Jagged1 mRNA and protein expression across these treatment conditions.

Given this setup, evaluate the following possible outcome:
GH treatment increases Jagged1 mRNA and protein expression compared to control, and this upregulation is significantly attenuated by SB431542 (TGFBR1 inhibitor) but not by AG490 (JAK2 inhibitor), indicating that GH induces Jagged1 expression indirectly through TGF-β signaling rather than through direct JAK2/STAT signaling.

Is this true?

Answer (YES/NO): NO